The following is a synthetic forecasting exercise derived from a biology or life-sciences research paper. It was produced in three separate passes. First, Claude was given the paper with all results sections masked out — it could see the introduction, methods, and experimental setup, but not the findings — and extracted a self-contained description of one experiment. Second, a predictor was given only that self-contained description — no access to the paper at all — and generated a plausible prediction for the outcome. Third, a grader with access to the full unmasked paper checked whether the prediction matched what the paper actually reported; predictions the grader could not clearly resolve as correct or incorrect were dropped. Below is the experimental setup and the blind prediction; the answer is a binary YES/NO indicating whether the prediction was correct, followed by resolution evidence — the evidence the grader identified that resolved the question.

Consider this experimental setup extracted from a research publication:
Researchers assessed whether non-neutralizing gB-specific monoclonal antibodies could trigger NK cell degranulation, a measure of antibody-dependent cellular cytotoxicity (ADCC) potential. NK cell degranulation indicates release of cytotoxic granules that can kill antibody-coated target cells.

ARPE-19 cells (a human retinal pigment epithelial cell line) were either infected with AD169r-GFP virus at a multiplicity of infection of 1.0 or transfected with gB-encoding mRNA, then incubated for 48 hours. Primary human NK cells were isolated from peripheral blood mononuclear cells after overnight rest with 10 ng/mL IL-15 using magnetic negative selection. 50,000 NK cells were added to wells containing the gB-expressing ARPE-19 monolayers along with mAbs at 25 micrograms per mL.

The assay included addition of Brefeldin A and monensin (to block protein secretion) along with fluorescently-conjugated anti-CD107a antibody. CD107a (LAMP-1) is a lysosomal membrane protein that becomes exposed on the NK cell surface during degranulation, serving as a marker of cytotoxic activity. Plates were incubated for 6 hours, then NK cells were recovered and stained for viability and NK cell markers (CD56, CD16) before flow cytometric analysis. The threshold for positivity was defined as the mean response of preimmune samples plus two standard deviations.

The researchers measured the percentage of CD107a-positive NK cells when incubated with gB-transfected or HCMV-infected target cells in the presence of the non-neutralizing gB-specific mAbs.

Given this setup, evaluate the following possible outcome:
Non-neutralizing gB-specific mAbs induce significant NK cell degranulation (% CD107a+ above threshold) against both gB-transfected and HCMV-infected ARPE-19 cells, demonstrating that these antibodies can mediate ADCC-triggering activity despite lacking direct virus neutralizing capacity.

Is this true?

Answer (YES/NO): NO